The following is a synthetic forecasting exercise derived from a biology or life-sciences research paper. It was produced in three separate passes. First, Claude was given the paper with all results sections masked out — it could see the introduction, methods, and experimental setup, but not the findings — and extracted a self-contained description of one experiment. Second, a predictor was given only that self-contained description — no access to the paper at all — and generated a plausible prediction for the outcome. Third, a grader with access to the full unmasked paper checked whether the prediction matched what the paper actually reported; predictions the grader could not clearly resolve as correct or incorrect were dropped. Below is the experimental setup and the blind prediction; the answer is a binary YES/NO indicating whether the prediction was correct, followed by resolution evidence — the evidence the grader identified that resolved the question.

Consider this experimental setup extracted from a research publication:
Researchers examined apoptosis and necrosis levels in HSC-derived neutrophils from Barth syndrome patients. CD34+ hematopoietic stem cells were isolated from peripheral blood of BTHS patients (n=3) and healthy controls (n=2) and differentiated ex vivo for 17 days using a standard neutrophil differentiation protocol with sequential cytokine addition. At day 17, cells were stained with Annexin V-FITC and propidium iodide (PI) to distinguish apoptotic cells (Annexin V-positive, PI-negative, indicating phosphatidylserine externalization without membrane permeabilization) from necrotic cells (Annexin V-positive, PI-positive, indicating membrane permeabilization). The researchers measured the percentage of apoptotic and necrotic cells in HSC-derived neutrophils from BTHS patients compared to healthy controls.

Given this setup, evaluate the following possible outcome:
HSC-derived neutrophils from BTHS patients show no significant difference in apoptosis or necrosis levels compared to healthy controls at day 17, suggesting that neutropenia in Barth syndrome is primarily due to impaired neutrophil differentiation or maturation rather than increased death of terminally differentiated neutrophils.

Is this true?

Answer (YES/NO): YES